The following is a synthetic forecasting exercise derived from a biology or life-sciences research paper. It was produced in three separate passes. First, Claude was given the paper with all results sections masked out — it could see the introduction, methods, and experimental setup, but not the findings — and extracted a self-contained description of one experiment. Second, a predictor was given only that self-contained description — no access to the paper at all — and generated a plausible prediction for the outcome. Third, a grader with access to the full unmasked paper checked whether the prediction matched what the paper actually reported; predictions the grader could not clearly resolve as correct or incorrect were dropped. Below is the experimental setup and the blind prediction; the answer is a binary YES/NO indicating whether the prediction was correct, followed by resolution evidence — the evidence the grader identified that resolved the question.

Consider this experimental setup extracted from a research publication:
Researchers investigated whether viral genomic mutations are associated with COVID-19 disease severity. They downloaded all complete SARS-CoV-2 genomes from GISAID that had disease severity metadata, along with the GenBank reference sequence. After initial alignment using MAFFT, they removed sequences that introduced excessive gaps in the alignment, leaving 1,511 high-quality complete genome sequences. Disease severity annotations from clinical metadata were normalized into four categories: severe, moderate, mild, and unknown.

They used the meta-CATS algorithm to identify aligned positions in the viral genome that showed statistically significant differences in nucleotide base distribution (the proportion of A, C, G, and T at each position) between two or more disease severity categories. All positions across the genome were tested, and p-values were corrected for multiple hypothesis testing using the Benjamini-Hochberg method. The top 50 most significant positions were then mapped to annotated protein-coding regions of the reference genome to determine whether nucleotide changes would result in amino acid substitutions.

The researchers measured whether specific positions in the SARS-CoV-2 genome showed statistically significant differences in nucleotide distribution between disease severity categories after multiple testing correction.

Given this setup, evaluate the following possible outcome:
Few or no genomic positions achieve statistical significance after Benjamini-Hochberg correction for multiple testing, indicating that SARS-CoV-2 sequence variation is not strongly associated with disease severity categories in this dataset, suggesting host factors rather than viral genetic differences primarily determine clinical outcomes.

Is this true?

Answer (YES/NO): NO